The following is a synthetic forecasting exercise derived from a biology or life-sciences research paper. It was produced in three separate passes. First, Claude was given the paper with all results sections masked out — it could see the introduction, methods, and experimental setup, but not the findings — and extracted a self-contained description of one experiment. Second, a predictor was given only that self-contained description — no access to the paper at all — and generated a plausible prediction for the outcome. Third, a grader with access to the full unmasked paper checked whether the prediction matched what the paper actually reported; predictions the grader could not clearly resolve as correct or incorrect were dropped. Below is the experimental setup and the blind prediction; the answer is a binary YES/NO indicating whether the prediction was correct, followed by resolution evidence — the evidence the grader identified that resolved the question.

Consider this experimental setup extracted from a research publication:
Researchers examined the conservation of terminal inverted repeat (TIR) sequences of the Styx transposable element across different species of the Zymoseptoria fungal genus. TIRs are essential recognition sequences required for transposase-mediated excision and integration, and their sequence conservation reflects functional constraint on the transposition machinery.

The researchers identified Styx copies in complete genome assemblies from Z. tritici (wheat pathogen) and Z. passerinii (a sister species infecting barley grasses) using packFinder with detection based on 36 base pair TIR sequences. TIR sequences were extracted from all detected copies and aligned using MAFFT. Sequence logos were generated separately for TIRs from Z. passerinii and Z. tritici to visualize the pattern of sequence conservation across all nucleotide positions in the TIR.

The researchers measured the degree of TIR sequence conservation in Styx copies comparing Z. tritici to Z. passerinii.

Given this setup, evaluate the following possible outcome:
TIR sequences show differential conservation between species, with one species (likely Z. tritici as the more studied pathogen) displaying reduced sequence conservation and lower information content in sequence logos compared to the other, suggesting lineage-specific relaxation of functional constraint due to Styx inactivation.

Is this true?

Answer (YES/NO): NO